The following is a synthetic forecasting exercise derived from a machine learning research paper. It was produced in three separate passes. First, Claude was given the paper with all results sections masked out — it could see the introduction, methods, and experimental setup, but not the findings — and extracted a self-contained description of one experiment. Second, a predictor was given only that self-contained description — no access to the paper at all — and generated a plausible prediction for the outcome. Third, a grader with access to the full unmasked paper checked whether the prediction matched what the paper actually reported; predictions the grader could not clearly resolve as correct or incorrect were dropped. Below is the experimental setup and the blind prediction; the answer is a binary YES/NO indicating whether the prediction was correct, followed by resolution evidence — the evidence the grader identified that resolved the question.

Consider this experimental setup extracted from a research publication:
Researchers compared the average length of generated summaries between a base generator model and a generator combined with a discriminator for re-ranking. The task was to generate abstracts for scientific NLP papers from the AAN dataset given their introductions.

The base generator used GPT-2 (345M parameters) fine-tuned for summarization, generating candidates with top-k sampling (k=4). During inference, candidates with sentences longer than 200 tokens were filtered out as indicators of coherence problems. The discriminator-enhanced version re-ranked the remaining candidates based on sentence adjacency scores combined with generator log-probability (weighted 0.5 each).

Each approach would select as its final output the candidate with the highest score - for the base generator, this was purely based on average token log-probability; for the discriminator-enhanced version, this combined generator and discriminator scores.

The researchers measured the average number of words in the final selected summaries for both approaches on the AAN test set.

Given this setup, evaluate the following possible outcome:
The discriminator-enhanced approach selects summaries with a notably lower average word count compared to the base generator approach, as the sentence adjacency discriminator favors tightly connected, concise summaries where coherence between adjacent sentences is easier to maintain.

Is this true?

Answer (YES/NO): NO